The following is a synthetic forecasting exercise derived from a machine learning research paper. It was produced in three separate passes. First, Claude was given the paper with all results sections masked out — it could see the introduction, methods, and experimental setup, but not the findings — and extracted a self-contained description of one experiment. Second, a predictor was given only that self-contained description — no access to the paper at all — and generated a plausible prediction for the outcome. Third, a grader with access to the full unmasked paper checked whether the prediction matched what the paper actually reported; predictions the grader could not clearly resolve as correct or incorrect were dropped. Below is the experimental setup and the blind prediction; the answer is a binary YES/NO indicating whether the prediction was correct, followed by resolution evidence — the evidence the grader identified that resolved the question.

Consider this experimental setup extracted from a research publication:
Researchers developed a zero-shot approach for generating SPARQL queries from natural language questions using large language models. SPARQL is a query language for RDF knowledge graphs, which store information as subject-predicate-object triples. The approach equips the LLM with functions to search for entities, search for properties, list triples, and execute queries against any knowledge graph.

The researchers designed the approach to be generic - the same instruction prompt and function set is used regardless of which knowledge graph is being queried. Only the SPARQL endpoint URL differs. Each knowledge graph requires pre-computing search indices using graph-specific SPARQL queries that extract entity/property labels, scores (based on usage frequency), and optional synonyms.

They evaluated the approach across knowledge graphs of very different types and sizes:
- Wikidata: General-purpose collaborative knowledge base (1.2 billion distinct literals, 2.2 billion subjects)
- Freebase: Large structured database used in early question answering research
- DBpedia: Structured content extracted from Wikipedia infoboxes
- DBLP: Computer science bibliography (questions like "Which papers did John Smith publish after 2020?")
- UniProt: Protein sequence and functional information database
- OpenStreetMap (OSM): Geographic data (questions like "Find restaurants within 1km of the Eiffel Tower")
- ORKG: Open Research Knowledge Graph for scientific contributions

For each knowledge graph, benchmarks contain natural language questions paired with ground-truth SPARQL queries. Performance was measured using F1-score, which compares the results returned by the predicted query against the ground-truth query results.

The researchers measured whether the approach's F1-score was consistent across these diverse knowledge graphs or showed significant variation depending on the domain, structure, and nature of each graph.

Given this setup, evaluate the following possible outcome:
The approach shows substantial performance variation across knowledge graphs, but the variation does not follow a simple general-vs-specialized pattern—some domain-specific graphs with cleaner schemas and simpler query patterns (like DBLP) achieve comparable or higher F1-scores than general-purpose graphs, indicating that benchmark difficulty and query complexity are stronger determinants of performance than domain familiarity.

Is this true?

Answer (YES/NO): YES